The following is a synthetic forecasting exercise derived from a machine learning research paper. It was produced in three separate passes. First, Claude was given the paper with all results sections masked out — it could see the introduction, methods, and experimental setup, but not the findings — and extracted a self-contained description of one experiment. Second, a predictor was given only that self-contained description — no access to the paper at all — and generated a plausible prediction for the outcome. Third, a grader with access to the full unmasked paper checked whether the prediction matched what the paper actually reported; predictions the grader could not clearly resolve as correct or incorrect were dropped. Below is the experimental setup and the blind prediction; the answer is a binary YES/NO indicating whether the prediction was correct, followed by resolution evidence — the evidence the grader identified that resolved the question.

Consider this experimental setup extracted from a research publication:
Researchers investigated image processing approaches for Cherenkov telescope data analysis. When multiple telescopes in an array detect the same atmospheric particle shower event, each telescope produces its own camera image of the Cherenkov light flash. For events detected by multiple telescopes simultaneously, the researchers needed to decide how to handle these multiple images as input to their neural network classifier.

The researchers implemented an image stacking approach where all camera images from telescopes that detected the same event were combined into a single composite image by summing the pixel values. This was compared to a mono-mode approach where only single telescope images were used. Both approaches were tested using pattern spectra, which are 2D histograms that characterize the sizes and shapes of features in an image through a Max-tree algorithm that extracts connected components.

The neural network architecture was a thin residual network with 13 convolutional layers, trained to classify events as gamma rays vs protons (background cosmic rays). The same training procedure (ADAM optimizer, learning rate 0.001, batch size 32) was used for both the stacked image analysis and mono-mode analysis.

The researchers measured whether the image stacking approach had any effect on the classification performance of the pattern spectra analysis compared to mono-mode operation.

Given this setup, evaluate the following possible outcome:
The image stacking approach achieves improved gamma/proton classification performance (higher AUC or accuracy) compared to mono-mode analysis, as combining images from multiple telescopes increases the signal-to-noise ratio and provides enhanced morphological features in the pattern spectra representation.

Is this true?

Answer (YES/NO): NO